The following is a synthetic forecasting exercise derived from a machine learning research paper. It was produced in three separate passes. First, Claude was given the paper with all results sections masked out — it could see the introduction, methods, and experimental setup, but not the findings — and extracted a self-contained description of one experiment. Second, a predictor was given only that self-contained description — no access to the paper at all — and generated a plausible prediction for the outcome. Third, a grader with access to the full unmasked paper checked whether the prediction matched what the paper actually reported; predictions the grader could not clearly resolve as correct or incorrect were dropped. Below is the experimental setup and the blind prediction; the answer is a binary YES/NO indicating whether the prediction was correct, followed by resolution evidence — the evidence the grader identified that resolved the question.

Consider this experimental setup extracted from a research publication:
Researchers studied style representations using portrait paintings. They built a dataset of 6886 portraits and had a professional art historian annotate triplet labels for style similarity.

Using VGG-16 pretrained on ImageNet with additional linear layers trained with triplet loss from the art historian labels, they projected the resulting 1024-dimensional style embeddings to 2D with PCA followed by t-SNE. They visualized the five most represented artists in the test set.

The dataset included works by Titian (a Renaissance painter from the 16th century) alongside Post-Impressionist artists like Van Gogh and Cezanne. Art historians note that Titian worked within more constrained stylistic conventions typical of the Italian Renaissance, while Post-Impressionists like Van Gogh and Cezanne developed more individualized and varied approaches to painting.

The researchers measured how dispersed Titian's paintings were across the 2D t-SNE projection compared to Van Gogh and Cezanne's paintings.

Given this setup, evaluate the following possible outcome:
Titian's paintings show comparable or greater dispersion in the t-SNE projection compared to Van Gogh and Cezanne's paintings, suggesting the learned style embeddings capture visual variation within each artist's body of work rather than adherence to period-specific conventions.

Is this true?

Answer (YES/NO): NO